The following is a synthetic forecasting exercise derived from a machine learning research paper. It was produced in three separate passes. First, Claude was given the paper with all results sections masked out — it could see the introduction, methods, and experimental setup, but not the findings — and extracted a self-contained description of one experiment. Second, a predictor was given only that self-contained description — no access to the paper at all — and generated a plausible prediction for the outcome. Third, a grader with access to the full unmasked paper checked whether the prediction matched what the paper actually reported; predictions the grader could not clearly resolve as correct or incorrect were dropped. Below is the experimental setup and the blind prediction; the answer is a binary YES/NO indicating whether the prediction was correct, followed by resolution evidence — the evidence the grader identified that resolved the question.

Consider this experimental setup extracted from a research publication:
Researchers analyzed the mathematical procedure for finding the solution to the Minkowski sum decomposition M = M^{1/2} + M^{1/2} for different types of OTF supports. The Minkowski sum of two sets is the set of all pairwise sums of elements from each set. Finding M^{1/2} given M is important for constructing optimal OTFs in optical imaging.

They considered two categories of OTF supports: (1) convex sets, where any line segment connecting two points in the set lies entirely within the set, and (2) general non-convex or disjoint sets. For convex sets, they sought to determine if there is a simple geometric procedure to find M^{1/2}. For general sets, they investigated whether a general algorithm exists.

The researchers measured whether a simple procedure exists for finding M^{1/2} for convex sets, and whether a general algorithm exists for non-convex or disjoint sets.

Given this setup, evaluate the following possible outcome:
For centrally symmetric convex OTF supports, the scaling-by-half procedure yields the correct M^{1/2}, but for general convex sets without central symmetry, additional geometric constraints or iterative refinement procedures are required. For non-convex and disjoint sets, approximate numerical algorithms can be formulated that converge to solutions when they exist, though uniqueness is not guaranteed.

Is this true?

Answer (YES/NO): NO